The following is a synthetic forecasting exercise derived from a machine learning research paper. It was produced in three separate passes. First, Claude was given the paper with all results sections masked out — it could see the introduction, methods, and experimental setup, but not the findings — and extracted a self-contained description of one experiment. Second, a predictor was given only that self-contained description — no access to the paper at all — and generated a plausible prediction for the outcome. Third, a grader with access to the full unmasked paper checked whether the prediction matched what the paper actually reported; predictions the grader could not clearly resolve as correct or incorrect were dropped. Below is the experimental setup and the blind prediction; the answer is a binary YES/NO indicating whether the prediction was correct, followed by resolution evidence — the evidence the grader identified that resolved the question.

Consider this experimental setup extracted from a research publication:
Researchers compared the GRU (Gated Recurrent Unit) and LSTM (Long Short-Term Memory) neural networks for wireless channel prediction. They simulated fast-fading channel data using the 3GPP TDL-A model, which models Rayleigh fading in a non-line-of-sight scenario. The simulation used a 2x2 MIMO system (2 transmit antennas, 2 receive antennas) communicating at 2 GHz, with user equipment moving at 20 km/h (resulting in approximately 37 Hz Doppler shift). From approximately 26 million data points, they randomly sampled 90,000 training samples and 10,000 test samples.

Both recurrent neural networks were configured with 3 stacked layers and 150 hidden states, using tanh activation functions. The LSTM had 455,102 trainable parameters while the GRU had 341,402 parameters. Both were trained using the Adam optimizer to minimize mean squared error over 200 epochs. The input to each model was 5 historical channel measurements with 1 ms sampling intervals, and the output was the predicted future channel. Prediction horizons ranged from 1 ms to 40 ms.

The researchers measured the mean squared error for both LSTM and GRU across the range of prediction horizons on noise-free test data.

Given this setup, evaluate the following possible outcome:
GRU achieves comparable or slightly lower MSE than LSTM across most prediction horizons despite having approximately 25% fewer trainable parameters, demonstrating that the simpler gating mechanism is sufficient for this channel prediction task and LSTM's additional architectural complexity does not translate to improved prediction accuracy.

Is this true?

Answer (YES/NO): YES